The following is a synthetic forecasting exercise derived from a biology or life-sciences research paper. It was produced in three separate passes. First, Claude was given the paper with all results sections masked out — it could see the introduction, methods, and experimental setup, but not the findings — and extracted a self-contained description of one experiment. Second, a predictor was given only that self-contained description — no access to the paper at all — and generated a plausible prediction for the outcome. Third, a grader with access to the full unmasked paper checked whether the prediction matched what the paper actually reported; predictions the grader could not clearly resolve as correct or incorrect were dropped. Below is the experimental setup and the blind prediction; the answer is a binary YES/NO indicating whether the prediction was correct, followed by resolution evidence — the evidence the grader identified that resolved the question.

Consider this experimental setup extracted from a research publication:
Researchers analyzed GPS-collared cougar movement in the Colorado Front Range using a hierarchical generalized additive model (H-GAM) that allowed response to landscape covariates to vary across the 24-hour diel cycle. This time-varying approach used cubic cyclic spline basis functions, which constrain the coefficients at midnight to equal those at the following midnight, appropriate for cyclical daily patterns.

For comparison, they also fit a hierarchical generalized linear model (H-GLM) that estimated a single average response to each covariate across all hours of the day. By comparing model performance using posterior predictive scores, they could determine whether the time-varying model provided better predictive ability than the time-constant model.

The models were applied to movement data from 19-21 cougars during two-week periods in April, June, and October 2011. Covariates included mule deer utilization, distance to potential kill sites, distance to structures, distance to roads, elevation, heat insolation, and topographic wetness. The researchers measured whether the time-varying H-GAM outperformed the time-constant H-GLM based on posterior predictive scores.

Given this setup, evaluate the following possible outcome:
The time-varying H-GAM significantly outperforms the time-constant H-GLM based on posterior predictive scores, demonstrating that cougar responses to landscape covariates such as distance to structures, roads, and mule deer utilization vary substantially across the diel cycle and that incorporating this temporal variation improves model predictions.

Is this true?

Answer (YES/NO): NO